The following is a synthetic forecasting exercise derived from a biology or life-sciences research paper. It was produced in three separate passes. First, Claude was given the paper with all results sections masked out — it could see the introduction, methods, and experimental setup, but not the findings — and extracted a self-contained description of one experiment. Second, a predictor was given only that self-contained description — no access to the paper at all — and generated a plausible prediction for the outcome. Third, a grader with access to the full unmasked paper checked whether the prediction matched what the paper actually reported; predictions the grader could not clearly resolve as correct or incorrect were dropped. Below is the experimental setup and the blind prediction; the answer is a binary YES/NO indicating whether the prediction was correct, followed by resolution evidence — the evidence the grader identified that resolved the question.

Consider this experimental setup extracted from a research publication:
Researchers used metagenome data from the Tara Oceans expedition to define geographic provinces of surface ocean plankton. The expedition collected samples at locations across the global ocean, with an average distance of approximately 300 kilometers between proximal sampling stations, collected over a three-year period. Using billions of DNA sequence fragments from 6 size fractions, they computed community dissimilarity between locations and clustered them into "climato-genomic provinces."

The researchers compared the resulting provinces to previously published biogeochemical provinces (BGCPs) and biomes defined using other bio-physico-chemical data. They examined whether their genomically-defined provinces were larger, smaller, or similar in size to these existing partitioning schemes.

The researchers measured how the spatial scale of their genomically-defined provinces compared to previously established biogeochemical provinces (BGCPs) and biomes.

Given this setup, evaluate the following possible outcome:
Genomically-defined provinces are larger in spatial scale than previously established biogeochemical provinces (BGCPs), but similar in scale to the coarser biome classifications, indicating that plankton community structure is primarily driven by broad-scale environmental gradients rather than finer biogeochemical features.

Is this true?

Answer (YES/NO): NO